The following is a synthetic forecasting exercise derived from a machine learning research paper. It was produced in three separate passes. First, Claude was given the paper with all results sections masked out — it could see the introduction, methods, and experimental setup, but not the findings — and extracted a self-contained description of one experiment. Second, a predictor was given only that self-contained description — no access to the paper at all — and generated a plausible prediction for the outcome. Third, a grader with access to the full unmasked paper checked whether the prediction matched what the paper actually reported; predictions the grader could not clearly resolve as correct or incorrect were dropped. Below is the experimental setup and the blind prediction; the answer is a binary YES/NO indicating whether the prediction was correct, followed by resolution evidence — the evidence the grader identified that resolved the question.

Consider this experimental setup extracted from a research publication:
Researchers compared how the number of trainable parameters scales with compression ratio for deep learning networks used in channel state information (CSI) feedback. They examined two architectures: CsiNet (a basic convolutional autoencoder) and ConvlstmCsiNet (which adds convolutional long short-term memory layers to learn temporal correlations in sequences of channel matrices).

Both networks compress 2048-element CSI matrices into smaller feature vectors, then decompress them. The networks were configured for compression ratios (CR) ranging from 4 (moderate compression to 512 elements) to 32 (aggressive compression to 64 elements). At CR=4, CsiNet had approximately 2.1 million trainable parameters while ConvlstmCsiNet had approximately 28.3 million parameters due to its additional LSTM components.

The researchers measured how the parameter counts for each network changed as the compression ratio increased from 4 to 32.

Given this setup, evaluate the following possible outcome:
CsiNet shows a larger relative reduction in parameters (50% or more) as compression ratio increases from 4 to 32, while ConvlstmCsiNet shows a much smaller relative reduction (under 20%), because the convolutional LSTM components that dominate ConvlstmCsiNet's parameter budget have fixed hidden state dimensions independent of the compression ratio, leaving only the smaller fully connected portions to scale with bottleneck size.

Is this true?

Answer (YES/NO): NO